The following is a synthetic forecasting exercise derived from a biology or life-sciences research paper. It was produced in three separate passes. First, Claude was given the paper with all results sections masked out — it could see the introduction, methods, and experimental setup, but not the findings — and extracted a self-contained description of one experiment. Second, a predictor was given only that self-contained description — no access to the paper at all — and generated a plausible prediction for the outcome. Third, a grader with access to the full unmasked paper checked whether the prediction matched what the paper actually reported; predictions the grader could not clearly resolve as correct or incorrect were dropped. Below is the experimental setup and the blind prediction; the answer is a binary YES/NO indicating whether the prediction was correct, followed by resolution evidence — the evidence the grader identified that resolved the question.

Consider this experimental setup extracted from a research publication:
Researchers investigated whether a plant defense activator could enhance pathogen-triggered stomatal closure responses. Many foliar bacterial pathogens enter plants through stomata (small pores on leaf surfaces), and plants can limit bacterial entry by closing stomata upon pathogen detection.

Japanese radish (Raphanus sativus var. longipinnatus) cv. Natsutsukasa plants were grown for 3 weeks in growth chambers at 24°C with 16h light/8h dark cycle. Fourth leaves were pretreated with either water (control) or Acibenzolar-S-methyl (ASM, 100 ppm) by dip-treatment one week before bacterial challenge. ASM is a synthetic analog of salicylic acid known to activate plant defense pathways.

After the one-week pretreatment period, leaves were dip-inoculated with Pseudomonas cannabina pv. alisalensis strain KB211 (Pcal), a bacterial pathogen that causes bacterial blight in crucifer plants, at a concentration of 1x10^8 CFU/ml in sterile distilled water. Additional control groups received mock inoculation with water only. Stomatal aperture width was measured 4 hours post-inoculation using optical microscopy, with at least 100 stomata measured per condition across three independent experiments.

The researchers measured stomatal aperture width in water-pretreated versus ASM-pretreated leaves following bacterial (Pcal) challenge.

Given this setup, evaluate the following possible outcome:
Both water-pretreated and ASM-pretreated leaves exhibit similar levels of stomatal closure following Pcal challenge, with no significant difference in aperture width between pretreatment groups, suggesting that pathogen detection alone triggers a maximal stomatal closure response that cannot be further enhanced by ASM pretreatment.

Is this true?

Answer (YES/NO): NO